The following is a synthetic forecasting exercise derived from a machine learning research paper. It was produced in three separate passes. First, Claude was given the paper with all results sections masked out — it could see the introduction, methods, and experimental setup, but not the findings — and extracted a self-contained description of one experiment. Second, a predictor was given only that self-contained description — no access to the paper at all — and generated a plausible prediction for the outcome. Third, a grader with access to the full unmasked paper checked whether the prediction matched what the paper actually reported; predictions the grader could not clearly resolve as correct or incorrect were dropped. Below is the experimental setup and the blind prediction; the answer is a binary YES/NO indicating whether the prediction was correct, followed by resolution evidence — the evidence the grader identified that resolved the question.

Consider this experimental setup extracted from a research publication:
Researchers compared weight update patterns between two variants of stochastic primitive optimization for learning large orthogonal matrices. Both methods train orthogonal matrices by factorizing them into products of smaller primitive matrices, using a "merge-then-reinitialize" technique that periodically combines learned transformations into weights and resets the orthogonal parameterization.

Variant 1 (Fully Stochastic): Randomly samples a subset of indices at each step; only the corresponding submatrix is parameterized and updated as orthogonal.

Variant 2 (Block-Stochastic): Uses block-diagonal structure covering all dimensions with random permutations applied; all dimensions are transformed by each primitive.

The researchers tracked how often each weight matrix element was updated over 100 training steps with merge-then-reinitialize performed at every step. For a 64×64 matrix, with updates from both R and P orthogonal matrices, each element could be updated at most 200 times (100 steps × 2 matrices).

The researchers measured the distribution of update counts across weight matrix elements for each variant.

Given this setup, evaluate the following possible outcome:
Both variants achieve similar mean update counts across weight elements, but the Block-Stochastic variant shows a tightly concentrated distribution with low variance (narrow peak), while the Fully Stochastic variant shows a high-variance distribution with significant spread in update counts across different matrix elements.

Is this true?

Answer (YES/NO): NO